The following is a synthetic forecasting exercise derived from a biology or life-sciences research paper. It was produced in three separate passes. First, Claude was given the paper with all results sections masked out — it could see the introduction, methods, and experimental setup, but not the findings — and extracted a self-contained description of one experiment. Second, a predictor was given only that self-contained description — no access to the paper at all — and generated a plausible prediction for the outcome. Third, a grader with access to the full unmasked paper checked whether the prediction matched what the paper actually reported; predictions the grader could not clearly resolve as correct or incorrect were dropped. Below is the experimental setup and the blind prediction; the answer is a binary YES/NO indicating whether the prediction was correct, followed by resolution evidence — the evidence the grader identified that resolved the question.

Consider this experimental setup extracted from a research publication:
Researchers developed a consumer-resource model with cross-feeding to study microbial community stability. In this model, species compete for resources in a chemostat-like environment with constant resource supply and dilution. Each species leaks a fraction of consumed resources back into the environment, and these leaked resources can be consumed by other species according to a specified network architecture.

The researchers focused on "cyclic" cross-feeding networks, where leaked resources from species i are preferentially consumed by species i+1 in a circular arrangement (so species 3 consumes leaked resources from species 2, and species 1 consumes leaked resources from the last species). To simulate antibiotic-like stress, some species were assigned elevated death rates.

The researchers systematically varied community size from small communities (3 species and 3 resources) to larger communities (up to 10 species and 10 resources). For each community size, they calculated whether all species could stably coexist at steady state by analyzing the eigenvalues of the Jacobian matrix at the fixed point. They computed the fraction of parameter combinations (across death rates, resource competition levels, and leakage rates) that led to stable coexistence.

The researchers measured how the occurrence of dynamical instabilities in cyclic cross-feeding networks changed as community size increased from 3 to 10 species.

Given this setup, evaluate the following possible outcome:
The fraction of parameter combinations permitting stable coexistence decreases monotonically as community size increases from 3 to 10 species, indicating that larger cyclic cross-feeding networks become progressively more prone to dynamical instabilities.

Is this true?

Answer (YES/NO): NO